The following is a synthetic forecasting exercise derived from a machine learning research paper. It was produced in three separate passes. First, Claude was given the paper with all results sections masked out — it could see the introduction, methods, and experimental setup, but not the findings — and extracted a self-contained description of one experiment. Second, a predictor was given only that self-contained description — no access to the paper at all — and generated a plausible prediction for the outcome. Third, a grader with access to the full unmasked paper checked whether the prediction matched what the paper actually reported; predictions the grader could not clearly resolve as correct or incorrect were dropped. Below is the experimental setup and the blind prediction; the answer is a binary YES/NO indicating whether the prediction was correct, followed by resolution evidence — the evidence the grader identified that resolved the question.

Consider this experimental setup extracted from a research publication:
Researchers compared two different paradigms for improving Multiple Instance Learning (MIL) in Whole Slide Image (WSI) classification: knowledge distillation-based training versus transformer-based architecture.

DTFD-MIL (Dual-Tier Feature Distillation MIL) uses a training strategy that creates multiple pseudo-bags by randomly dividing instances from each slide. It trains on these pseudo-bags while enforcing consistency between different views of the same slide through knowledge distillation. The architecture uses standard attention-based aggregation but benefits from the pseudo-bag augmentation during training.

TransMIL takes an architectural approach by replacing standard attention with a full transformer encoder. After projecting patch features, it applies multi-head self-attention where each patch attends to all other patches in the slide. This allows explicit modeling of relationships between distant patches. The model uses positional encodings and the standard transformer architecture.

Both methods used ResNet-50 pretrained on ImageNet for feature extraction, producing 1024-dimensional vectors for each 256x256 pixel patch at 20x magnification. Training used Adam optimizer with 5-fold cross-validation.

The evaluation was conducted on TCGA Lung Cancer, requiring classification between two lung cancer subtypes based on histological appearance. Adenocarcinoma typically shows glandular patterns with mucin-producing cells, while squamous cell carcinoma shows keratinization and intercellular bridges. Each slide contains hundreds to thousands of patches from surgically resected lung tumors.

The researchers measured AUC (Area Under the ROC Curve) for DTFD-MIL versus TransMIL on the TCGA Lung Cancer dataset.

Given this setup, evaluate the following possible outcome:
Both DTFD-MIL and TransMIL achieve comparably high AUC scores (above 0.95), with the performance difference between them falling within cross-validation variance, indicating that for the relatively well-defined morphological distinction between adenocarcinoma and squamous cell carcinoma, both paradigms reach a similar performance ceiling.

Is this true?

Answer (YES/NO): NO